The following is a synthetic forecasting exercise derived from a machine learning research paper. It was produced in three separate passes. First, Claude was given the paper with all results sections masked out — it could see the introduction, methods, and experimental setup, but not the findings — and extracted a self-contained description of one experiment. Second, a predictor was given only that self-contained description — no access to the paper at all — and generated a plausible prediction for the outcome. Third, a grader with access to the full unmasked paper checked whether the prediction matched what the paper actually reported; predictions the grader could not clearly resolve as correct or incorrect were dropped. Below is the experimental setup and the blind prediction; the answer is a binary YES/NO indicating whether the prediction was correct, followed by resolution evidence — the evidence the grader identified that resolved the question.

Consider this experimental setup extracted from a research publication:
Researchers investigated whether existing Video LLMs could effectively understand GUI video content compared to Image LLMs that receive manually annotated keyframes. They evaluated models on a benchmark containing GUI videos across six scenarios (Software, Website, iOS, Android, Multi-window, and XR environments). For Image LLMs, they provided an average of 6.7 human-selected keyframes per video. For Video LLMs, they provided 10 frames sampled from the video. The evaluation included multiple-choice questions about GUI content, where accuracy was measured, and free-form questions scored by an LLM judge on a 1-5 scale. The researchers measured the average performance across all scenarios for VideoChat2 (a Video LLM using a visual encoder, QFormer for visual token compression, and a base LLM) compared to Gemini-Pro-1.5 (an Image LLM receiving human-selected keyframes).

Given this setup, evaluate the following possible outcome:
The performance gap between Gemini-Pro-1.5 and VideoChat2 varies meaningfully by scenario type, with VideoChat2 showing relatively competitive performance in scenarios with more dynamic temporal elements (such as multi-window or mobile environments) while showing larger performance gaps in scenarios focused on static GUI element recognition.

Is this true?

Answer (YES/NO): NO